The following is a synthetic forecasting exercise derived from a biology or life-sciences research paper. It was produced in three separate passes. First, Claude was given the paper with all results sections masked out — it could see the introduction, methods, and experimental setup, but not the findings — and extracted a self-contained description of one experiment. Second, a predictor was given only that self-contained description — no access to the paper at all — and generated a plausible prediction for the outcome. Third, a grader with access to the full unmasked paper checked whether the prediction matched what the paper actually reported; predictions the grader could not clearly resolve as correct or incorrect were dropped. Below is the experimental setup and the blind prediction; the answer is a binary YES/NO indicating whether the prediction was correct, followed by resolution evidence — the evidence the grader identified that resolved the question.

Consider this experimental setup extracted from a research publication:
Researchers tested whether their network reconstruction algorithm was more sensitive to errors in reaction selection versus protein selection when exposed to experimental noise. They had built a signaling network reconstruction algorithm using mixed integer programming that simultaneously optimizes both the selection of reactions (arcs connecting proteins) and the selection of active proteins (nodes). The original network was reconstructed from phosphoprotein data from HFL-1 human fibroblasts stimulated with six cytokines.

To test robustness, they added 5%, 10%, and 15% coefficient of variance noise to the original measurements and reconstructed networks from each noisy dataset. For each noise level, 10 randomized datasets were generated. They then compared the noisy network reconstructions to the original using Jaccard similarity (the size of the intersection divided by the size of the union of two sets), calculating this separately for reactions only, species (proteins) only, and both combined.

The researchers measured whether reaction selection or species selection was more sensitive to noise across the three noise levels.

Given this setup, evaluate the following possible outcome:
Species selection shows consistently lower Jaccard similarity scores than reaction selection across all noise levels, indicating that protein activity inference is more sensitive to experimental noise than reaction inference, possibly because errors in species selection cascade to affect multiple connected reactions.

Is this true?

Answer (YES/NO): NO